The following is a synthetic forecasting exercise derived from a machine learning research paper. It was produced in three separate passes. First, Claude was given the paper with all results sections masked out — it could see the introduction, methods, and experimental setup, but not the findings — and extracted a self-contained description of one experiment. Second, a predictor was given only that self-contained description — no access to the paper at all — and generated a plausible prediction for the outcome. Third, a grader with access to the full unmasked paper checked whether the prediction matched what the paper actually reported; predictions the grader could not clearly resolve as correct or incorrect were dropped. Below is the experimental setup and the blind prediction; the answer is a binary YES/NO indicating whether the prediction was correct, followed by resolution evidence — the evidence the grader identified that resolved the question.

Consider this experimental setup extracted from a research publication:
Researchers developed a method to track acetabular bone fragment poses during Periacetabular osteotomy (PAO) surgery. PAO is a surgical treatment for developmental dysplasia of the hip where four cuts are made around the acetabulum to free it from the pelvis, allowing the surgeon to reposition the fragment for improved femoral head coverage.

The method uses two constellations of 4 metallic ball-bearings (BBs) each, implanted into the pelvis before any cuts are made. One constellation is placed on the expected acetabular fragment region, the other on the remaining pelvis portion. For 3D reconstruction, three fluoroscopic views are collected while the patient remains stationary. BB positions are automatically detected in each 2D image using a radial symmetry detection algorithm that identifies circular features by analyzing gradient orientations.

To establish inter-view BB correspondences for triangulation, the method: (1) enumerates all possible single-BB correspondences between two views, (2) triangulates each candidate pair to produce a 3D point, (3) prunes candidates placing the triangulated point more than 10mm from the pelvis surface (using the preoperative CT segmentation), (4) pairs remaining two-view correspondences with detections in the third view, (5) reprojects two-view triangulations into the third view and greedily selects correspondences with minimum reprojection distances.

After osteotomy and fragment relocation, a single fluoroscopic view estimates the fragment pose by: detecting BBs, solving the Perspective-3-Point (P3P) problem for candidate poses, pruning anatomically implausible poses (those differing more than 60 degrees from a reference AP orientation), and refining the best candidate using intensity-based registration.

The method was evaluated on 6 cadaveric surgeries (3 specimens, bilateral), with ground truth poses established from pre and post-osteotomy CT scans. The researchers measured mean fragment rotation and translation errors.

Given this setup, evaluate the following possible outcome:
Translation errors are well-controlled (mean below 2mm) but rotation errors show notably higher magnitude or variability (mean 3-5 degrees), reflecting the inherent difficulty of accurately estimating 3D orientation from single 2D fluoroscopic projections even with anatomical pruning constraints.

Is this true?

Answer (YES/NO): NO